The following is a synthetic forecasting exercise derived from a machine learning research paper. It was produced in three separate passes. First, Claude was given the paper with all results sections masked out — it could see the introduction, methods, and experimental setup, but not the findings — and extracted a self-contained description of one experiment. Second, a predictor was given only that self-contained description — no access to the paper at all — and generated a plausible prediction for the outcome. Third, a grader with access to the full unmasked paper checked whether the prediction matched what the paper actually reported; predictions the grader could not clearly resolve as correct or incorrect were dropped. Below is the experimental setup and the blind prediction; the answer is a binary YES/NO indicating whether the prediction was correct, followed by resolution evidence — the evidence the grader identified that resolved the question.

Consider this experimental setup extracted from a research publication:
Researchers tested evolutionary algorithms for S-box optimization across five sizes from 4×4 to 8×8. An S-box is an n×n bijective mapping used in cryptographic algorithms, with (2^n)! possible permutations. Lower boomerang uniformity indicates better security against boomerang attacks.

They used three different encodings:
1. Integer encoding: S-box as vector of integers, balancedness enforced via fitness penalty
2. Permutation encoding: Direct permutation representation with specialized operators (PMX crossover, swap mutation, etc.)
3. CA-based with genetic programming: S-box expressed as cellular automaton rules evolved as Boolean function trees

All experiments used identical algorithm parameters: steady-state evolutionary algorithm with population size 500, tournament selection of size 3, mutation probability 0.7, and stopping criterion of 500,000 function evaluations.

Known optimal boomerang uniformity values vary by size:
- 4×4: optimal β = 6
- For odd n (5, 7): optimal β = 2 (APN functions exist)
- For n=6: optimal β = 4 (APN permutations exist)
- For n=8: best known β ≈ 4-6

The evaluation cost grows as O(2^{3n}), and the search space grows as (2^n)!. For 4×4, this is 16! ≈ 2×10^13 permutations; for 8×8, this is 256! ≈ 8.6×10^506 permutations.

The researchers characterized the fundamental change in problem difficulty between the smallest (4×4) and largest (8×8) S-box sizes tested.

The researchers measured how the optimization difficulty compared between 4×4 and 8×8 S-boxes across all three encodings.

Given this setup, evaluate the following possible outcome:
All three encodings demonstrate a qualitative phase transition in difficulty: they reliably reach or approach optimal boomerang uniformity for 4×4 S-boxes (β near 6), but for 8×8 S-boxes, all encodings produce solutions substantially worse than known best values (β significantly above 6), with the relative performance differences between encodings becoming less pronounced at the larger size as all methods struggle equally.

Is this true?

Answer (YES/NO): NO